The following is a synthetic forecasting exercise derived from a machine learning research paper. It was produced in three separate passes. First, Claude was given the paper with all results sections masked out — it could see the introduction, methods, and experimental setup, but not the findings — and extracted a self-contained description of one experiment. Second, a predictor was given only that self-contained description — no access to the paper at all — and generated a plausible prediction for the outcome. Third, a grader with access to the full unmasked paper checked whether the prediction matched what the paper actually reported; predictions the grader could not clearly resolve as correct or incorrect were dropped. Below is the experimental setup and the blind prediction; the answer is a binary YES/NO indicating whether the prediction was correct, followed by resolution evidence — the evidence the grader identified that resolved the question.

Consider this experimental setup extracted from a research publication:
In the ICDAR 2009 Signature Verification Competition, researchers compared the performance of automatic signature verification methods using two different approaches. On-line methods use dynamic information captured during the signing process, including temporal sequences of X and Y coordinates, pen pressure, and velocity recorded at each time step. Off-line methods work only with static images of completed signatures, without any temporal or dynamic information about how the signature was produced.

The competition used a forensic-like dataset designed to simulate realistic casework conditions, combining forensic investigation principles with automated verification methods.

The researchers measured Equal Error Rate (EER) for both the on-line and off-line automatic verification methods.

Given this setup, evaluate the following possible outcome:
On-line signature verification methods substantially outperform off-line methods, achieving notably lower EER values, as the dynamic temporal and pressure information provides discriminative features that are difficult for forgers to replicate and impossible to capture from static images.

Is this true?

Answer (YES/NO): YES